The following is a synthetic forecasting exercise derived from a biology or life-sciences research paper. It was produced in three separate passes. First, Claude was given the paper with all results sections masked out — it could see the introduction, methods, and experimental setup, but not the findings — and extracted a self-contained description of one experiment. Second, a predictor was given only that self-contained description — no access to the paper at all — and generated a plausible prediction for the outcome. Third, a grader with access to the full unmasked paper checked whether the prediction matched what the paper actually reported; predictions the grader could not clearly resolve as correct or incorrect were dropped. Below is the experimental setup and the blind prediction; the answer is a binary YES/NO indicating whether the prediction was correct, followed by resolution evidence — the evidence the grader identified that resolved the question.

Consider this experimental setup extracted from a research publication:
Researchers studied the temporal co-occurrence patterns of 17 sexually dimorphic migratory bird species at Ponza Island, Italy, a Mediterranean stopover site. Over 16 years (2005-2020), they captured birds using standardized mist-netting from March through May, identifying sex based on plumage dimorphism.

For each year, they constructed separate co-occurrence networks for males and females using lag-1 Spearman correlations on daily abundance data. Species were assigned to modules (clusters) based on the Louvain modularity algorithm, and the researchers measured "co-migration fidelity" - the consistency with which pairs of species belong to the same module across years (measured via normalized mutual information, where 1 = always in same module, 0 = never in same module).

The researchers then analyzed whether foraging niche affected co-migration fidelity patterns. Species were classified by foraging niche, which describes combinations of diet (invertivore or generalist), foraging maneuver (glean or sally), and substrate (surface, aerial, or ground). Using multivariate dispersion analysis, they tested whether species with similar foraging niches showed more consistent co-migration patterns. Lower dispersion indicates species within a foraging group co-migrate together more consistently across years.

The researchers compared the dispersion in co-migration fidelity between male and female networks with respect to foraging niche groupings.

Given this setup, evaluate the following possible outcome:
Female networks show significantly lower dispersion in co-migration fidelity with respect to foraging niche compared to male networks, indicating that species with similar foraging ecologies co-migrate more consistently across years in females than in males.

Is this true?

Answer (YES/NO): NO